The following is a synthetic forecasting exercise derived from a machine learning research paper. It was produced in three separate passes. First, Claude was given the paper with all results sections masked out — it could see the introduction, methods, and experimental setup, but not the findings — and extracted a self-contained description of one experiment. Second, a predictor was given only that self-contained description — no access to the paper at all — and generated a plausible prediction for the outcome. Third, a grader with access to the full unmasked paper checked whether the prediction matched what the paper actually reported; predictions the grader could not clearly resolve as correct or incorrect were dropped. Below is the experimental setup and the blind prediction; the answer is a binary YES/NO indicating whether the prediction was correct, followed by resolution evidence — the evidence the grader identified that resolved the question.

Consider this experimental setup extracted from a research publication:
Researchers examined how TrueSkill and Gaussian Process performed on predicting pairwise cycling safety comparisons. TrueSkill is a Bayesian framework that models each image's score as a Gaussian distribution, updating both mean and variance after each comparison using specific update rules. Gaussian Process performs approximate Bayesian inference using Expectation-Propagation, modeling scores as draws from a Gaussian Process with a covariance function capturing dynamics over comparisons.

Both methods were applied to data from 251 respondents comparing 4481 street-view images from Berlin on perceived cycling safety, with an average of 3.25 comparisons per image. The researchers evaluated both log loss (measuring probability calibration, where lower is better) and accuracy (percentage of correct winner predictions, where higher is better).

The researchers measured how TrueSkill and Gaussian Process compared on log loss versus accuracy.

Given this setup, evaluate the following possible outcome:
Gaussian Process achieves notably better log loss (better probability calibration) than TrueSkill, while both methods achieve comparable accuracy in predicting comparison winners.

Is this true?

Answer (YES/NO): NO